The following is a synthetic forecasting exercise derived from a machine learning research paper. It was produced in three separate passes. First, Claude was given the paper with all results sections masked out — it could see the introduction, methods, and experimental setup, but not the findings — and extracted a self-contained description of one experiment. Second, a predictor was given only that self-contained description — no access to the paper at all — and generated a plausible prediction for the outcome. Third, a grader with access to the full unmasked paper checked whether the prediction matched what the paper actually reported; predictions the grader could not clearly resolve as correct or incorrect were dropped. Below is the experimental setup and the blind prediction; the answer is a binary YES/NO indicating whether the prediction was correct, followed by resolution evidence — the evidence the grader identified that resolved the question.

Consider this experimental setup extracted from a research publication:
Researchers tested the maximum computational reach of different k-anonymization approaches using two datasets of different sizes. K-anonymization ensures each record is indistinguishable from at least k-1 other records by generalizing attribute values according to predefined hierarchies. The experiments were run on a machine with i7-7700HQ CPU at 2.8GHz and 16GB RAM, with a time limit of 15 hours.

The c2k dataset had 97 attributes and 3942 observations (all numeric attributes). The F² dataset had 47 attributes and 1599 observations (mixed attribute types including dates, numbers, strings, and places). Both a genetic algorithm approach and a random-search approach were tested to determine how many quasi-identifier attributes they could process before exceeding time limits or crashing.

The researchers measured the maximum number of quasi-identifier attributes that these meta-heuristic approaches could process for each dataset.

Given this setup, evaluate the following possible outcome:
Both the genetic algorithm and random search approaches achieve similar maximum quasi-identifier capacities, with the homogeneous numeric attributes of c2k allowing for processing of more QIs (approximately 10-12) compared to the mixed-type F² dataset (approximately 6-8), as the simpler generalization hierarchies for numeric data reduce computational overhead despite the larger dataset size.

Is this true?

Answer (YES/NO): NO